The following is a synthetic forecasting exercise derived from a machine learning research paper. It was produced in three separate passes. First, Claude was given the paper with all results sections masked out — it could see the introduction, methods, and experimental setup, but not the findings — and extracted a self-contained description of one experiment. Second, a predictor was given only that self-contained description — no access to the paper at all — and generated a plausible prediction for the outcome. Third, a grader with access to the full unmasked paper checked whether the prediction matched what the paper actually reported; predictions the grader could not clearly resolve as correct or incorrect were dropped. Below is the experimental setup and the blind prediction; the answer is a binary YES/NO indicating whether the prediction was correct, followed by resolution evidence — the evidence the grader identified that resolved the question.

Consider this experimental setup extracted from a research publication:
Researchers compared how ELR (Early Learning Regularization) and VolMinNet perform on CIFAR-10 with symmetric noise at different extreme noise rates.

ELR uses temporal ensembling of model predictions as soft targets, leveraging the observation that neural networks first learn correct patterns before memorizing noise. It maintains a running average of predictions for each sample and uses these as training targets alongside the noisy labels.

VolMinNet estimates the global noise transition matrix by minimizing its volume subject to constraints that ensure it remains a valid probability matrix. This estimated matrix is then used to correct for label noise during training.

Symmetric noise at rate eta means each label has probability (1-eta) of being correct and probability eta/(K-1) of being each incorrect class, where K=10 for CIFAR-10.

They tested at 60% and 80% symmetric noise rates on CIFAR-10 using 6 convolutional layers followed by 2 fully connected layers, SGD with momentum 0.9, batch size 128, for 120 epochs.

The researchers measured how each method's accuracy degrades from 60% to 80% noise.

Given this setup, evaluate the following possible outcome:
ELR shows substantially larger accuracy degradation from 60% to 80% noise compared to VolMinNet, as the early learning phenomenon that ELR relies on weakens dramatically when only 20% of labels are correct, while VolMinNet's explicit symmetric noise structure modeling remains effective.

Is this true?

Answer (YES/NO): YES